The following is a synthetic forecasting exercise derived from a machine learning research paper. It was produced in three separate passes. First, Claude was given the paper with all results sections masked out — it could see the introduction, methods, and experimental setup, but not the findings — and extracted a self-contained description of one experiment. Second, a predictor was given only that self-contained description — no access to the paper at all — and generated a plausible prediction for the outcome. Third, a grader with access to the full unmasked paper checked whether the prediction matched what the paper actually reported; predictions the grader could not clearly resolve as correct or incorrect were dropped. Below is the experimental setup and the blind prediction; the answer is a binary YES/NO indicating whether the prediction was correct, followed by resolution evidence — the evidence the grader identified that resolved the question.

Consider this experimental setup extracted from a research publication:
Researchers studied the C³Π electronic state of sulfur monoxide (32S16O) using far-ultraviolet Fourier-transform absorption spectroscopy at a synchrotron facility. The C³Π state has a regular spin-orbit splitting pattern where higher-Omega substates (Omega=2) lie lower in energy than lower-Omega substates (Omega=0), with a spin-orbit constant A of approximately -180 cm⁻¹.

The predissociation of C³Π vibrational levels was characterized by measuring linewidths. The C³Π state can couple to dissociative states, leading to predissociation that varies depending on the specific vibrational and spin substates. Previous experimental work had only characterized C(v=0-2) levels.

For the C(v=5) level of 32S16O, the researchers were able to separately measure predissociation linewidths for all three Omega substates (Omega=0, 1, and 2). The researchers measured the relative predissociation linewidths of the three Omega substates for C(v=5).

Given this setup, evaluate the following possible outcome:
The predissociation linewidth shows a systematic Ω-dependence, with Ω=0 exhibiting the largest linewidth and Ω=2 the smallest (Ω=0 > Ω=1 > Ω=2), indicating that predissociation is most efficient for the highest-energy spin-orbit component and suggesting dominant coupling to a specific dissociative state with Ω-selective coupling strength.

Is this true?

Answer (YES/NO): YES